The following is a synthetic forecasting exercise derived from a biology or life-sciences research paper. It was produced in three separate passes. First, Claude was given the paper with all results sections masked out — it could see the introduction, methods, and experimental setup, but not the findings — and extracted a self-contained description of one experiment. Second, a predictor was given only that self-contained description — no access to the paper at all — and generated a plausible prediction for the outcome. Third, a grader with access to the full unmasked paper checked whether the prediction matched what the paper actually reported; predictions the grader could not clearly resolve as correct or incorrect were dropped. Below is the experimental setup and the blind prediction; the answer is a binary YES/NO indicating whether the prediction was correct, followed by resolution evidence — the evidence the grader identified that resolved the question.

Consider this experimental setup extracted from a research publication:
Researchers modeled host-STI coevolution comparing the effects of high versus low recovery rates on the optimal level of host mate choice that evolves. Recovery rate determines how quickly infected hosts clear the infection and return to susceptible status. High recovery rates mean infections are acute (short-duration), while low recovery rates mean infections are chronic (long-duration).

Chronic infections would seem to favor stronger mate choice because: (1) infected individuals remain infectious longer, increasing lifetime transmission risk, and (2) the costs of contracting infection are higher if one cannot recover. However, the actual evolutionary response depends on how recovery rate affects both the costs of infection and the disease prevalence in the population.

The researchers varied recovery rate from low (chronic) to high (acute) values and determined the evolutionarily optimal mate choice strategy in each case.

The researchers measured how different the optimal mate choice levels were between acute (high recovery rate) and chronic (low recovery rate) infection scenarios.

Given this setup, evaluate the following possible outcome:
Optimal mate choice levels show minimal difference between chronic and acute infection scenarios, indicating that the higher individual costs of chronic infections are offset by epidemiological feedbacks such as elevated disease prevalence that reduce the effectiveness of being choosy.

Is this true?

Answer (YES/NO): YES